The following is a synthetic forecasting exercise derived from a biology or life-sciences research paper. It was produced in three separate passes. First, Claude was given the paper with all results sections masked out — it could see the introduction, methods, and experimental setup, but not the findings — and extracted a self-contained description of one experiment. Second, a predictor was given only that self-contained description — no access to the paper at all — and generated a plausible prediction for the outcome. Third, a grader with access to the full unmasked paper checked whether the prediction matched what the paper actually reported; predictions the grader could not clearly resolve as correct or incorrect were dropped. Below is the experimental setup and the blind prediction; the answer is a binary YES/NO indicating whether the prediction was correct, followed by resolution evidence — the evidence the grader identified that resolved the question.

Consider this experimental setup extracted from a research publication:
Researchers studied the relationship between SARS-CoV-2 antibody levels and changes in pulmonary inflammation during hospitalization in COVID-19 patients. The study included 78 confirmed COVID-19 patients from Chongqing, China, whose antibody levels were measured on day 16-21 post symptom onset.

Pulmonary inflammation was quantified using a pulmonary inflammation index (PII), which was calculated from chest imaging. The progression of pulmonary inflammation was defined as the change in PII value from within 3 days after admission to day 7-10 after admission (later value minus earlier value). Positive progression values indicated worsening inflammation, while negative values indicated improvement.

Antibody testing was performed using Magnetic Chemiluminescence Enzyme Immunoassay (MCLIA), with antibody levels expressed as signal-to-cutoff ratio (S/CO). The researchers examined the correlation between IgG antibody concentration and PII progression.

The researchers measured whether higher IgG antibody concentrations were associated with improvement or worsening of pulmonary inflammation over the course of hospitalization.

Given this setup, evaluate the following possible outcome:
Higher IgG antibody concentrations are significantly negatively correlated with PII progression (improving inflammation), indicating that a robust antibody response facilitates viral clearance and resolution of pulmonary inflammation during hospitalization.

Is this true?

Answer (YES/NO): NO